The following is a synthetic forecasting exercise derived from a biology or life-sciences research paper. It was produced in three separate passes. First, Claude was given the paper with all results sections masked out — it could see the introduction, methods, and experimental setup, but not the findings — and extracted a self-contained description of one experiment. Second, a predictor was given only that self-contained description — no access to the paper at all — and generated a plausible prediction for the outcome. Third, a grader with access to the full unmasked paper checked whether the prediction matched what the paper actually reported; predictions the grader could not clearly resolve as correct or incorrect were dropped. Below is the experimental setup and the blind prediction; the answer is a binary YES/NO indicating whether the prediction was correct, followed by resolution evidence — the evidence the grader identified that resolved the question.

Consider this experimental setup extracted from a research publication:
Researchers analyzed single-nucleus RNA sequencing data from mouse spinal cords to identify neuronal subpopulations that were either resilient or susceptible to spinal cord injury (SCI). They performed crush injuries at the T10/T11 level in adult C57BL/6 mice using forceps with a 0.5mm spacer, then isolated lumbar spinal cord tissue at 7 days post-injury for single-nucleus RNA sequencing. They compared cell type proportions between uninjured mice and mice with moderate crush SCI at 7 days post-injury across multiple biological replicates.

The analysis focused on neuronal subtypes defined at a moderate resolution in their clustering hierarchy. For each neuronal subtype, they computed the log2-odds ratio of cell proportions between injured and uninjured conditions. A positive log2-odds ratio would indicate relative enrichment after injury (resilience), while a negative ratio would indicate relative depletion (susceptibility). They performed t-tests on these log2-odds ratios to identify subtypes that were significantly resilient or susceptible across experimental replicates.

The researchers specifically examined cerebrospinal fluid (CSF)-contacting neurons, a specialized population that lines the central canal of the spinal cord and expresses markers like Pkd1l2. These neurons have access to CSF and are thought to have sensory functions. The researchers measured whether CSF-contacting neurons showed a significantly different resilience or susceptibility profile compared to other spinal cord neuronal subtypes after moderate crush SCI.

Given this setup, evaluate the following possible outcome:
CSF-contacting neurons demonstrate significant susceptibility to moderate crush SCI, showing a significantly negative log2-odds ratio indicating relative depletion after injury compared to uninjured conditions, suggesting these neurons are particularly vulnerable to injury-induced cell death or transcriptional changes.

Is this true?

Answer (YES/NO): NO